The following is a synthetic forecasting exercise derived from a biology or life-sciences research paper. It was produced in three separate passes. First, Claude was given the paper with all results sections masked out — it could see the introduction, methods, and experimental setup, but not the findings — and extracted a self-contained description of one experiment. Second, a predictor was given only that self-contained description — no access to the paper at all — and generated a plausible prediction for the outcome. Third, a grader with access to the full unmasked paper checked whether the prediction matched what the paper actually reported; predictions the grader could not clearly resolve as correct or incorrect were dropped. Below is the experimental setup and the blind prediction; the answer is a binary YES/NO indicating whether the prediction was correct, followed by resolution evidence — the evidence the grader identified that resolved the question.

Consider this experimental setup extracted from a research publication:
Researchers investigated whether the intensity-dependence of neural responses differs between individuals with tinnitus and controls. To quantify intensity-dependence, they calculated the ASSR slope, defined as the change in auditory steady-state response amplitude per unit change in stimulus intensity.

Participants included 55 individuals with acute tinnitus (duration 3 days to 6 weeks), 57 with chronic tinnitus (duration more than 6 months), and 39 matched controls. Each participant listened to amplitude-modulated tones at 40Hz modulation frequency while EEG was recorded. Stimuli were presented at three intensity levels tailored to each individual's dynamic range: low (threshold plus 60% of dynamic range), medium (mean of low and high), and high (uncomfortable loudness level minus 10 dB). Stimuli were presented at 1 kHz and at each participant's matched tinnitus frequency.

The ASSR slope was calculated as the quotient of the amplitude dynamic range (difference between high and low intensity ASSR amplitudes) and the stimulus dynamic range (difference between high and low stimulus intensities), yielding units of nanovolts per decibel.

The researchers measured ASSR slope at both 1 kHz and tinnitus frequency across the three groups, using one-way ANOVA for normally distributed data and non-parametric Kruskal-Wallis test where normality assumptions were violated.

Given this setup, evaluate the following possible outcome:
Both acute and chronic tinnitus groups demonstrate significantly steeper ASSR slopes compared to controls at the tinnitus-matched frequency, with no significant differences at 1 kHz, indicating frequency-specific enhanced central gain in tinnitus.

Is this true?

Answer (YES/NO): NO